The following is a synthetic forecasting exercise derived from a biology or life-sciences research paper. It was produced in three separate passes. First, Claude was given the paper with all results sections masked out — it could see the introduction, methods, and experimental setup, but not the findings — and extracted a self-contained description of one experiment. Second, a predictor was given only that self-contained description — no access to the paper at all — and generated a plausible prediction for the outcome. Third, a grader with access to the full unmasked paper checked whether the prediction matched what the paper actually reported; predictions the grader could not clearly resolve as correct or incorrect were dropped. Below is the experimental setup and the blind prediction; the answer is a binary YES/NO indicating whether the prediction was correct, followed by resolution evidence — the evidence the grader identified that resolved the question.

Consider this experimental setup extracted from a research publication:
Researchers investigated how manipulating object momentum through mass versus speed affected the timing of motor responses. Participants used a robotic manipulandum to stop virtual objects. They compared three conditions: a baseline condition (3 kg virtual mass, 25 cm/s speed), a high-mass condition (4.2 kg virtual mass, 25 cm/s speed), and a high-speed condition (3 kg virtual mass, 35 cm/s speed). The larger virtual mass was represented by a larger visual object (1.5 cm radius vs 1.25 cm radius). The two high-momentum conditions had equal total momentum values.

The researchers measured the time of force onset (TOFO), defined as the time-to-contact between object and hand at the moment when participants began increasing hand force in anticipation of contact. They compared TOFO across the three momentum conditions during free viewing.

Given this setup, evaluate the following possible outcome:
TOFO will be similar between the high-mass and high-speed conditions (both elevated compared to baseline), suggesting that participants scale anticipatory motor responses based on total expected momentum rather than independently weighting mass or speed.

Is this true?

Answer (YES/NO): NO